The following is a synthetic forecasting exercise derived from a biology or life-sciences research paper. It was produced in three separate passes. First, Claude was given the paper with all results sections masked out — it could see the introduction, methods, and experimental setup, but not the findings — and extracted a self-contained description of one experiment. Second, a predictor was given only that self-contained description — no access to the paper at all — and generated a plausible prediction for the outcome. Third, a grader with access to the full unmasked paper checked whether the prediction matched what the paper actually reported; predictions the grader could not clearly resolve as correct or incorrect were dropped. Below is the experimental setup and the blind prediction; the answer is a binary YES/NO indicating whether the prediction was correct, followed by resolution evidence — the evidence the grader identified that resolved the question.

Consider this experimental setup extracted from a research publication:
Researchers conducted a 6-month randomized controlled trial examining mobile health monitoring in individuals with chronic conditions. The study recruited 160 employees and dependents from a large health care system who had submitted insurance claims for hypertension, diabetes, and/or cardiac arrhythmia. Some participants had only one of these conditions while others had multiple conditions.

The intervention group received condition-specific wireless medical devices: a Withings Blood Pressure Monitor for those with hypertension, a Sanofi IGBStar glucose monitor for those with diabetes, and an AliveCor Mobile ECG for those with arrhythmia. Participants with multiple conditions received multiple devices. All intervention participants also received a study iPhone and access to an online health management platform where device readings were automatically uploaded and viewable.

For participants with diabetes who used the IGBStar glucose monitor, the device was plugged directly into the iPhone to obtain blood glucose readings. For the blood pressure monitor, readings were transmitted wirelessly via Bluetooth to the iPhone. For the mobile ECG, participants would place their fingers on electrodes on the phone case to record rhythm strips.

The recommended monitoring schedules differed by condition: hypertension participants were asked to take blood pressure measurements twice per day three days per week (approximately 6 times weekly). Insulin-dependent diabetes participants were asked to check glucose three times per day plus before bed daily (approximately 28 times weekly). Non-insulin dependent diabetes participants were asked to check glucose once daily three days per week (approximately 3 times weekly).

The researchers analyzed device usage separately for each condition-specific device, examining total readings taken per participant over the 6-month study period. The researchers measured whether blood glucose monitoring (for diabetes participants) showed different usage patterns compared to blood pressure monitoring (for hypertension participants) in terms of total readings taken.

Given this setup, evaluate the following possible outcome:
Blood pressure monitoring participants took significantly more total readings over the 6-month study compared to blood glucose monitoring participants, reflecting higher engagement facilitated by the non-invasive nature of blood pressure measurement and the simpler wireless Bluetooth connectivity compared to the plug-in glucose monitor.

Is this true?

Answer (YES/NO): NO